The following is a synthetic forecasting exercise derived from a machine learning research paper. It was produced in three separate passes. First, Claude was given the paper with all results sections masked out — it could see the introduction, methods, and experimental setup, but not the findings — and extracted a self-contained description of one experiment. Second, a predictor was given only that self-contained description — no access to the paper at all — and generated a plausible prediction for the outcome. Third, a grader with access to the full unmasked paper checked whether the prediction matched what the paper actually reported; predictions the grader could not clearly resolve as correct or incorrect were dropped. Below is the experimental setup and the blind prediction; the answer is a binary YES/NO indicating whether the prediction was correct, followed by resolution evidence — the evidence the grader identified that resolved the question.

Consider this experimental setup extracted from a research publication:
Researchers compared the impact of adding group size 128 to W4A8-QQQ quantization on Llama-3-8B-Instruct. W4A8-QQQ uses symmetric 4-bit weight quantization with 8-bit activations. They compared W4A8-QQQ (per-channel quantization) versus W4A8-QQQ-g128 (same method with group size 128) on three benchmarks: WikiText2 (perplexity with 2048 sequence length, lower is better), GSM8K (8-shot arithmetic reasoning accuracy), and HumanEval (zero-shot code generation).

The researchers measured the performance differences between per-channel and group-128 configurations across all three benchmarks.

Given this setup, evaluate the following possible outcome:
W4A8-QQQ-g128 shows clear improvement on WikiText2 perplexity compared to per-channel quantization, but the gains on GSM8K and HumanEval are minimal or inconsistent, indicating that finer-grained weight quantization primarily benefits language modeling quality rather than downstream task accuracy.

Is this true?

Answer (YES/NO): NO